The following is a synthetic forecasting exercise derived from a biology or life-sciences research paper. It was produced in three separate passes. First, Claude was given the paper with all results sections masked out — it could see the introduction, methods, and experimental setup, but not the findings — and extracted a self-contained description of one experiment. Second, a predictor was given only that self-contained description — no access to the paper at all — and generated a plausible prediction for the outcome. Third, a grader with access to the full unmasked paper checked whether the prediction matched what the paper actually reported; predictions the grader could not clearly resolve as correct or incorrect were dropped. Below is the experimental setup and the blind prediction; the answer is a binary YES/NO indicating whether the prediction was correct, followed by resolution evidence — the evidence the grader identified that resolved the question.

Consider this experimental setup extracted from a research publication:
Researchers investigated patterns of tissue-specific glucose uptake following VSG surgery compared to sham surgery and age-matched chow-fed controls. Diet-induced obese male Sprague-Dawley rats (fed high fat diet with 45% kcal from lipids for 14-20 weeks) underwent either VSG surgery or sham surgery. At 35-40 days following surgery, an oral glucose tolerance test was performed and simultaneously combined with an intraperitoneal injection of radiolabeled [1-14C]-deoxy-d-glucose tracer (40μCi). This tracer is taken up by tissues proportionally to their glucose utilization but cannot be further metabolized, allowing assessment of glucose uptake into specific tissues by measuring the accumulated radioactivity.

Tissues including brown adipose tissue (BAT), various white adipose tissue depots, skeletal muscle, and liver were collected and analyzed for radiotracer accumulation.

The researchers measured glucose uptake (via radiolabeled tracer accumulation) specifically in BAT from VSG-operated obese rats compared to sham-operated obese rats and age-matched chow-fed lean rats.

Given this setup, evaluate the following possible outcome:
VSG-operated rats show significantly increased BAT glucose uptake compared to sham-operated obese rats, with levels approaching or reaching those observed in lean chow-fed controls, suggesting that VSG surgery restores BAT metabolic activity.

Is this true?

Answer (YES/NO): YES